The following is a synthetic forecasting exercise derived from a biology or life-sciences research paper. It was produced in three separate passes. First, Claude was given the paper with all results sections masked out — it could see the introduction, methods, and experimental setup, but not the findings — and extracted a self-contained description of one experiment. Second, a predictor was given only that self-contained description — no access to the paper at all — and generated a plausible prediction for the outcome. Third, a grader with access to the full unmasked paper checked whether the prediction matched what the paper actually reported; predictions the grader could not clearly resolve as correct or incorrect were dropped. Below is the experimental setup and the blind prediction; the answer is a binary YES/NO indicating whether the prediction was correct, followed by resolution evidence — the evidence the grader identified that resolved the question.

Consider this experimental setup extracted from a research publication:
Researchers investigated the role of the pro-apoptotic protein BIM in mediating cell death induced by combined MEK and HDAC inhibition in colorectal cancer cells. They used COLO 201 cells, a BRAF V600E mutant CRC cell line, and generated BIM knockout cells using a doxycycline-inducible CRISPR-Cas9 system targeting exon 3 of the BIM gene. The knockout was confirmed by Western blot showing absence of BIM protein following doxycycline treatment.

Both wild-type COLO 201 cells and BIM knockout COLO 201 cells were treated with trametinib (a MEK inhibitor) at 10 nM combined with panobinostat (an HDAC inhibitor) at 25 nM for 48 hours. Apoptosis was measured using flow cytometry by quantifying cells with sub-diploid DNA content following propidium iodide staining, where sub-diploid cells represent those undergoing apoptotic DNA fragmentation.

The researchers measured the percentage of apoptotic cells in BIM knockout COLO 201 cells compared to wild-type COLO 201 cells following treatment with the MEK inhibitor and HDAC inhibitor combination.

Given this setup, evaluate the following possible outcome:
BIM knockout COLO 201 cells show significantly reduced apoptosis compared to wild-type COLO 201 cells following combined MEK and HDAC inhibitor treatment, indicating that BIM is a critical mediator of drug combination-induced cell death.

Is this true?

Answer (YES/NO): YES